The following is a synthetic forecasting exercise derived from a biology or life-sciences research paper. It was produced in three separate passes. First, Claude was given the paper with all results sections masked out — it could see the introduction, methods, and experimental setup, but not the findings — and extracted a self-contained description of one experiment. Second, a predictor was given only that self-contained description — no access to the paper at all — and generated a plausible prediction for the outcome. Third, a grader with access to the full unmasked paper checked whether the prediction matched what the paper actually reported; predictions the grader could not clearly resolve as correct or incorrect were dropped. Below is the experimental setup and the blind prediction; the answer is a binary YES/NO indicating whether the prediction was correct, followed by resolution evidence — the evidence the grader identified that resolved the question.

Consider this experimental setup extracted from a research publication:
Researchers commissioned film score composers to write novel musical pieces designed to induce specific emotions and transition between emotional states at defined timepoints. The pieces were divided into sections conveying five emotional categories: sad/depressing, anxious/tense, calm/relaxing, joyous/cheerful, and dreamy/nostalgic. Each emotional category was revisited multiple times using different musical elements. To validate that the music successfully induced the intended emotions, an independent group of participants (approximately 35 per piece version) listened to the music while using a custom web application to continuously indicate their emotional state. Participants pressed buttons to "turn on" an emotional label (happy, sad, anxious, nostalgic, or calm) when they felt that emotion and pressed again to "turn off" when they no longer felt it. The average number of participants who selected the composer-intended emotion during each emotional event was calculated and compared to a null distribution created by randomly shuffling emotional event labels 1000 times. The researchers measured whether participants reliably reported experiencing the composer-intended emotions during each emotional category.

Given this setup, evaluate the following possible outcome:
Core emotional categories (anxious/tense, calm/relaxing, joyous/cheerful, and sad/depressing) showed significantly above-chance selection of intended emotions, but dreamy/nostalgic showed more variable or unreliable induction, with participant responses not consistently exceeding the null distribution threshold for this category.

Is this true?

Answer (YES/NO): YES